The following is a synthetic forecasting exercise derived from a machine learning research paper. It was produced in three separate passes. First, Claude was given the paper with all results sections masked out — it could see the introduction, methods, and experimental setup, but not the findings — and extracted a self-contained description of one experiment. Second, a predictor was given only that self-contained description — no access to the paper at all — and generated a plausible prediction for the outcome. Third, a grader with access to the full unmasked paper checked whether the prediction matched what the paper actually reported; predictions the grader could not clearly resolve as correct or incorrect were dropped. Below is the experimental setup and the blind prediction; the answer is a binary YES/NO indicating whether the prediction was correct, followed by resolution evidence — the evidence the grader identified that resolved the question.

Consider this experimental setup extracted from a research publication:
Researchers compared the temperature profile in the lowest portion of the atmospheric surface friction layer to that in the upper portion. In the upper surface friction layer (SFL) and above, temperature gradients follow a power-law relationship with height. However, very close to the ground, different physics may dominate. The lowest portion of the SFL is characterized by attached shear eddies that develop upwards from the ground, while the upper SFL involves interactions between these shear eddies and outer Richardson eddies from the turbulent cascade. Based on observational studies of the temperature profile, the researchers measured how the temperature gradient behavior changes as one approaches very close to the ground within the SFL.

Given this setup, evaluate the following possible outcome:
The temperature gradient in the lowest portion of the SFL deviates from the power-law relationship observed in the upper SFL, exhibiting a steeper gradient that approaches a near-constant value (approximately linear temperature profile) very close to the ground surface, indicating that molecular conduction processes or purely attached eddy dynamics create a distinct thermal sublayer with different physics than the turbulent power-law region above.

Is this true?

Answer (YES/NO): NO